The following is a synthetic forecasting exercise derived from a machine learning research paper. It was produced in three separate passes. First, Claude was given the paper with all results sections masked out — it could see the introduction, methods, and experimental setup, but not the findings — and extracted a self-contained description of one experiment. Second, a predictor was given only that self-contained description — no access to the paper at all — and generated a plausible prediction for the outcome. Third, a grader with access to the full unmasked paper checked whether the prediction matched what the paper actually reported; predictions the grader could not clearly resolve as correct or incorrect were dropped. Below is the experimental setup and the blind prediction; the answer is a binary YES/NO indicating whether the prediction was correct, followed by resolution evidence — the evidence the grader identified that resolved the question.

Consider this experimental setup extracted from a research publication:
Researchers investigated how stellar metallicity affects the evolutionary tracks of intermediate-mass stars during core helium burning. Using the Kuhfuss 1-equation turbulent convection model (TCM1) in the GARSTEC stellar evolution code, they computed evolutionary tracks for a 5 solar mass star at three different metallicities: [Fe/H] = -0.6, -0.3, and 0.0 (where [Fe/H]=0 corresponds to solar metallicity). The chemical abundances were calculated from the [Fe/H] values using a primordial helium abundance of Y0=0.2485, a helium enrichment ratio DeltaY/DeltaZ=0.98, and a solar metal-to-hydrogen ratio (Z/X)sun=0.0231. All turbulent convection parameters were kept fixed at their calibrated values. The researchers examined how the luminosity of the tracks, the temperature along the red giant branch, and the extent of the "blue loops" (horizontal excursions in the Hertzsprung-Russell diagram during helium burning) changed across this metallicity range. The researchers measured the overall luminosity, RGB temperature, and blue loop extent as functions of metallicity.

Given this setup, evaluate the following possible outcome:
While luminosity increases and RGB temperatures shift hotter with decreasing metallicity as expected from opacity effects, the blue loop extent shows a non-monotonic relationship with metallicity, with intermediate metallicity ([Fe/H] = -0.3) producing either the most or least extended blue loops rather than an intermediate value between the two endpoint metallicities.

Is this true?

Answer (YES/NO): NO